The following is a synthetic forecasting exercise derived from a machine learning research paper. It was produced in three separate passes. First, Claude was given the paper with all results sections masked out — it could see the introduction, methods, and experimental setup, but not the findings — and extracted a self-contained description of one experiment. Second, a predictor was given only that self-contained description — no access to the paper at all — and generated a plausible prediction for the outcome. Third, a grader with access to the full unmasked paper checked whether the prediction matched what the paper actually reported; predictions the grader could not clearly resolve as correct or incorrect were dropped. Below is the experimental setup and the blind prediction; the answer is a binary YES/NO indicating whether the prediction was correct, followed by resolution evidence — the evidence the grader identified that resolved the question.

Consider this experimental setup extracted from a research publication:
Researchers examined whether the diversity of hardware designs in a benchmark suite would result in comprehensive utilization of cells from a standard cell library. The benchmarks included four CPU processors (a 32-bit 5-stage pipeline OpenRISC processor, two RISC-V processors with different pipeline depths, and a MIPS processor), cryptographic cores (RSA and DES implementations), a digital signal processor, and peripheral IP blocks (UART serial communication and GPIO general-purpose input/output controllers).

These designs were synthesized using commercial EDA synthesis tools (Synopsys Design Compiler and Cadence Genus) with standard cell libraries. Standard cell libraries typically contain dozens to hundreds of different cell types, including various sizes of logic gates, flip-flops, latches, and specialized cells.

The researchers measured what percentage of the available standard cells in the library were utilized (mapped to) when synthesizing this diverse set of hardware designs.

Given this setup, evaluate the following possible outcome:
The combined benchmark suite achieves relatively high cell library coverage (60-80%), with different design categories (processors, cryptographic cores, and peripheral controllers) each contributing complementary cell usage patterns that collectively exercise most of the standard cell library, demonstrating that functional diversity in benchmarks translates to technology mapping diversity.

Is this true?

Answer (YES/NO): NO